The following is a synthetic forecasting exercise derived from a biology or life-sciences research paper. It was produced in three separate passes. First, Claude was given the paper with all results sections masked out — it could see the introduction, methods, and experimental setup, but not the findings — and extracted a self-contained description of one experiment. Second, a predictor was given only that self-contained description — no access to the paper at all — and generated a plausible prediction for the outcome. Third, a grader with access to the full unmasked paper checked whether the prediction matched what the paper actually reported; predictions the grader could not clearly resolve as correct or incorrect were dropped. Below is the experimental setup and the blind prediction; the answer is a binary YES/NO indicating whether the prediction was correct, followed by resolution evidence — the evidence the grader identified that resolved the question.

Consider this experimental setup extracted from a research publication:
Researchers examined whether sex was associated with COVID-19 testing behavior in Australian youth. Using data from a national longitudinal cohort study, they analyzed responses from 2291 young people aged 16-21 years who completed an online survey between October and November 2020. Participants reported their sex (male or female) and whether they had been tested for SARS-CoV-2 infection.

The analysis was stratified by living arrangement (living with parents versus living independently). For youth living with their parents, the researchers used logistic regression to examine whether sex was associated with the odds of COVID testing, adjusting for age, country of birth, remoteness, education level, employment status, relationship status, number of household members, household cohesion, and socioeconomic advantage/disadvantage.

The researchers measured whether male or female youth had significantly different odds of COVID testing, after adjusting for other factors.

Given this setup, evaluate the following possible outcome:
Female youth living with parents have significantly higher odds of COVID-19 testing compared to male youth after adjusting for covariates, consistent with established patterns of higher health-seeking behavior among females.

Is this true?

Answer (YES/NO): NO